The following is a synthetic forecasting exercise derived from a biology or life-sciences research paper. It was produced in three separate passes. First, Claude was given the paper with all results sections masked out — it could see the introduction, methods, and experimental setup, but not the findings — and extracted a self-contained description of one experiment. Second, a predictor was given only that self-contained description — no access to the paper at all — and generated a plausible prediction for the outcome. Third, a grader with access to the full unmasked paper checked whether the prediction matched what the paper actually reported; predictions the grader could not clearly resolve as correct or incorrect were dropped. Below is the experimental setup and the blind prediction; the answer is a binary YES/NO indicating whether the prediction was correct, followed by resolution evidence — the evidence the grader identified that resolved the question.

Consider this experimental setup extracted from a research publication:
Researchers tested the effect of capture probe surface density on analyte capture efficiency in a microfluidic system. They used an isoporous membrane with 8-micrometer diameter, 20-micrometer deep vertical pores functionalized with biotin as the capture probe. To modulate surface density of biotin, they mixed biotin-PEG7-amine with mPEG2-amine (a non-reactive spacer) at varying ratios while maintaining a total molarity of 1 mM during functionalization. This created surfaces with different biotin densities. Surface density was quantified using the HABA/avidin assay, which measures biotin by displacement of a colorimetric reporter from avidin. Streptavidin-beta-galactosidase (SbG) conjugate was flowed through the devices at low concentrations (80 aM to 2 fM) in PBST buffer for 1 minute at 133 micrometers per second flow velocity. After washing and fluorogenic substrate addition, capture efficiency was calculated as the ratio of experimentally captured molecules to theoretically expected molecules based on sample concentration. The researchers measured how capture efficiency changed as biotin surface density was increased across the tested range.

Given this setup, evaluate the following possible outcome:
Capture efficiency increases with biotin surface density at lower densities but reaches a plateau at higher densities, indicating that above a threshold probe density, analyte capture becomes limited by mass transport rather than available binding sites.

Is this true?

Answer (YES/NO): NO